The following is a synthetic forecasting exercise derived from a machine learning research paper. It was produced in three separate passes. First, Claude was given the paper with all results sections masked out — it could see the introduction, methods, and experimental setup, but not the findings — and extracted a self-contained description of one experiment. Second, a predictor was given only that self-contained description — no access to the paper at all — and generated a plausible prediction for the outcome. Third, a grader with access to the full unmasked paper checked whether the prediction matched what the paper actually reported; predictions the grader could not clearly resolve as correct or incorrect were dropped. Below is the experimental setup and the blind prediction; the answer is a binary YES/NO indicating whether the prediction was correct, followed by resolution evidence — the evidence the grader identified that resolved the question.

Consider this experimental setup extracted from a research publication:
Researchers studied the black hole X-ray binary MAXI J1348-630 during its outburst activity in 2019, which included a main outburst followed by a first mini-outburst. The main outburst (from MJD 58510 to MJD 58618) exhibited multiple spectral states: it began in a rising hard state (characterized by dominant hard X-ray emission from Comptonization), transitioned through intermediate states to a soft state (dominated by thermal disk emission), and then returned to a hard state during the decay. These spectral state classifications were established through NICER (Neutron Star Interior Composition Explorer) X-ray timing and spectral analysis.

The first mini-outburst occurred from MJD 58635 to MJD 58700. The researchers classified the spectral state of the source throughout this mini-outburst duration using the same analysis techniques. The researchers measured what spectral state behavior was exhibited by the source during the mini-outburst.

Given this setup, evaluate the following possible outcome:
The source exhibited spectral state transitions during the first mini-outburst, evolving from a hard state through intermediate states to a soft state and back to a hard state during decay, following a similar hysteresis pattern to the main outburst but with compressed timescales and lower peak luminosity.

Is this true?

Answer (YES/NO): NO